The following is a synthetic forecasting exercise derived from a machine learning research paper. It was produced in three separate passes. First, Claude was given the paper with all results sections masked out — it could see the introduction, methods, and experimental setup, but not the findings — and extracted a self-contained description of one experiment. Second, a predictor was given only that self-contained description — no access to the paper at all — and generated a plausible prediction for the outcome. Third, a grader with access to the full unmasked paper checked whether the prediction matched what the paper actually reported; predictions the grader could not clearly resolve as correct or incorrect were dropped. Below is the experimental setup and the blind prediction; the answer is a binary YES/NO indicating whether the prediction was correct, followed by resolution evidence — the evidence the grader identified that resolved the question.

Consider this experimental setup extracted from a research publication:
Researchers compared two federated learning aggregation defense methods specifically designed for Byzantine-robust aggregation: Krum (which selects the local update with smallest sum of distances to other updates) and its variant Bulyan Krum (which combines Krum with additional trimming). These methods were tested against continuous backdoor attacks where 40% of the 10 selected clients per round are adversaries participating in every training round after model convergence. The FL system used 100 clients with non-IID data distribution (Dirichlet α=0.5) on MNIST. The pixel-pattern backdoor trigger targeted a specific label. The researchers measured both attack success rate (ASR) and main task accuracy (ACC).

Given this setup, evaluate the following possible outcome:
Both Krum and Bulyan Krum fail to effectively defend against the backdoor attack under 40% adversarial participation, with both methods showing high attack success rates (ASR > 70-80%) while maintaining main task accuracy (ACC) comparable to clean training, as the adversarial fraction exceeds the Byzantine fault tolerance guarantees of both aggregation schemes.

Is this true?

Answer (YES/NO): YES